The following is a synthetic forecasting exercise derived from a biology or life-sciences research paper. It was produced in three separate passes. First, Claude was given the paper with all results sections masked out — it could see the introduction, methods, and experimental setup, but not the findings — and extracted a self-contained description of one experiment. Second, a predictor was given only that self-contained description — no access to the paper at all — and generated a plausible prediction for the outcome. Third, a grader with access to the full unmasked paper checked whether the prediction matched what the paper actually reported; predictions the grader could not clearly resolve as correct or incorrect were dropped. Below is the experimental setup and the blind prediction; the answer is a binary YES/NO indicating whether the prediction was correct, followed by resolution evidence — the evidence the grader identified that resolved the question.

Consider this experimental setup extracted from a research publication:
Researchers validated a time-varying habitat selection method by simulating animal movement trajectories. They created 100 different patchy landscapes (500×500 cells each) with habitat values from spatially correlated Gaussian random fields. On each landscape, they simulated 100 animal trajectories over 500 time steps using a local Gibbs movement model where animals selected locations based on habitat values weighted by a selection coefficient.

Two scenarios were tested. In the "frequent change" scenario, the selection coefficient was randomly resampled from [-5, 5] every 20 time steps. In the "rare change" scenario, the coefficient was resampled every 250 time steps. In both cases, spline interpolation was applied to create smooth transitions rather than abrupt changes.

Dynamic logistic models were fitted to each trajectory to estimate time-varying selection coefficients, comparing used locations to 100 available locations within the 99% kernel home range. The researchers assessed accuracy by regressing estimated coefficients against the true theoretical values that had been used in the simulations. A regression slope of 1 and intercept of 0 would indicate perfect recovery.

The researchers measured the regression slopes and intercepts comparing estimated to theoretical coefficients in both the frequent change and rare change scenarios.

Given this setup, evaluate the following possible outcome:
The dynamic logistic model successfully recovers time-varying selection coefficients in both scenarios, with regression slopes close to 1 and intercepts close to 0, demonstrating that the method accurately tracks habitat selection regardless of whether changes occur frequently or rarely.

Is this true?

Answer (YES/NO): NO